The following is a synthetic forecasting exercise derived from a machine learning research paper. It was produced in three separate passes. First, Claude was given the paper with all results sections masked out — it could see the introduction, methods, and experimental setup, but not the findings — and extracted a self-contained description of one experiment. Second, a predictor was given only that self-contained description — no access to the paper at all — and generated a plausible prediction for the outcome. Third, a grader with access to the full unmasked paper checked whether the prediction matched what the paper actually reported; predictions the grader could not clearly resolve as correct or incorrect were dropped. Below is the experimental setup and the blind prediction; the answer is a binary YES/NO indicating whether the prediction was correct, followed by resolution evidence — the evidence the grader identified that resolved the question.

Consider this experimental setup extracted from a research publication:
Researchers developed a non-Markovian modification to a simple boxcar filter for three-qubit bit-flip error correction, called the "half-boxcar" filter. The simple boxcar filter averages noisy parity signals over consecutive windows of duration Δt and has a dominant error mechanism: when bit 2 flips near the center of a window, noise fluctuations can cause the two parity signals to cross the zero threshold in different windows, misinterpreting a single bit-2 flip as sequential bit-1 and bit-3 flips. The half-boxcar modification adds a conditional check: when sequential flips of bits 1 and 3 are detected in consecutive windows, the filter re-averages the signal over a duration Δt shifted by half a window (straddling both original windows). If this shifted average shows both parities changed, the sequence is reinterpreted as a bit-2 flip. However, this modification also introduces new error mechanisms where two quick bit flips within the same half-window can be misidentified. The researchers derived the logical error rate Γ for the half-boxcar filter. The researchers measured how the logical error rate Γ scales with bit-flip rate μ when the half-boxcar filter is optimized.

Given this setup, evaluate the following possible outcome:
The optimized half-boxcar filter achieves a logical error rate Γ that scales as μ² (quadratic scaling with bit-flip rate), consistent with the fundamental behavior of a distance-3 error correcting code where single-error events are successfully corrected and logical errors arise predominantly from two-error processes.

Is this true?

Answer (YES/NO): YES